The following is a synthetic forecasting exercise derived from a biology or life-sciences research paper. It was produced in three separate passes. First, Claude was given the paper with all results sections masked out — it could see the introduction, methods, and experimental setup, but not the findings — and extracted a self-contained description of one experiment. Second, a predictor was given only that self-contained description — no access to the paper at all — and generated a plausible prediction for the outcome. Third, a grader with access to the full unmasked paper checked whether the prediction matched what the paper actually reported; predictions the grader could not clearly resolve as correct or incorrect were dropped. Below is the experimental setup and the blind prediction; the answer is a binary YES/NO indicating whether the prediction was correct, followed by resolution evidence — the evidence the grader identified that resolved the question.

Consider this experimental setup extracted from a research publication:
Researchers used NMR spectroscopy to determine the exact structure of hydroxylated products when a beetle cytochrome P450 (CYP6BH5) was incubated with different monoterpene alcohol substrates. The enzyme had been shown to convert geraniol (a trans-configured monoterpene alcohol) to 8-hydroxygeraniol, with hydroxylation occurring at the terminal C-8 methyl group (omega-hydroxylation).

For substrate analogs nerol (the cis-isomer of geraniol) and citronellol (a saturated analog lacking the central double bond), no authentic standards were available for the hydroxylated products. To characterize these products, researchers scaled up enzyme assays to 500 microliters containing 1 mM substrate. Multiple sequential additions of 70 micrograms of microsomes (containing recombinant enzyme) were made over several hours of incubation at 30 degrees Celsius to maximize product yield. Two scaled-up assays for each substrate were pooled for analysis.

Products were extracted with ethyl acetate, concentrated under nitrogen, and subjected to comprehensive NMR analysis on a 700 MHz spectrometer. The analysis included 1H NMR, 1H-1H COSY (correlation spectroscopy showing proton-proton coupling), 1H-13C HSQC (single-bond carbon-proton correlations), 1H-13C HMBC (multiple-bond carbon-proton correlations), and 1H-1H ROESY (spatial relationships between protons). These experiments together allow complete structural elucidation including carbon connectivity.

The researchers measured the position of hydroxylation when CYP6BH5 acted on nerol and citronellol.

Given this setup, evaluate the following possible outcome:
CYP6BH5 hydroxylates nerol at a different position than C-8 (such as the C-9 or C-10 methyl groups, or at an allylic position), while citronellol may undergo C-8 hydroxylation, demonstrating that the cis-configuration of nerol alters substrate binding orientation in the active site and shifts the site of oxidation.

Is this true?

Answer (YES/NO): NO